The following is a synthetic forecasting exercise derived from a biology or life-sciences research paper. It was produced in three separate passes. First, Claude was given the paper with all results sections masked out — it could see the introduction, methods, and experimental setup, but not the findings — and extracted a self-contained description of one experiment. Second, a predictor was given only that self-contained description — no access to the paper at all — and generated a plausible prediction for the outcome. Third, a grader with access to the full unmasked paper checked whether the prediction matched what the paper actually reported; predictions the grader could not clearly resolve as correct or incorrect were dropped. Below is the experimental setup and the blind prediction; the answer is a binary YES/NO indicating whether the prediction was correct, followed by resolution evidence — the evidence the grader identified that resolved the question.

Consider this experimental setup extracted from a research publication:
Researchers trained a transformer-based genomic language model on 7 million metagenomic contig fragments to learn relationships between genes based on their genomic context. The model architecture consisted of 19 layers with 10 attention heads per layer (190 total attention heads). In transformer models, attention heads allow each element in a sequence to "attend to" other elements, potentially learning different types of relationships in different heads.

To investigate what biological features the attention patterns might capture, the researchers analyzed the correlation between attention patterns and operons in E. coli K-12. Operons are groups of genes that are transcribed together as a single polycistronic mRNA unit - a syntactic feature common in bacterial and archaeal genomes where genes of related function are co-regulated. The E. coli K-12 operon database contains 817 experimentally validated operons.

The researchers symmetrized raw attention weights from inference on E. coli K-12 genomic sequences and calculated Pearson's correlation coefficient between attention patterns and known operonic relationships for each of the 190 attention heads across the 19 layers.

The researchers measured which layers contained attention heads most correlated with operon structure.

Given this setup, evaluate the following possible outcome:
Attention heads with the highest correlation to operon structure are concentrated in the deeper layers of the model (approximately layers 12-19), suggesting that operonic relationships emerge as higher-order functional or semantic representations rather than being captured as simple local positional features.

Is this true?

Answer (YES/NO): NO